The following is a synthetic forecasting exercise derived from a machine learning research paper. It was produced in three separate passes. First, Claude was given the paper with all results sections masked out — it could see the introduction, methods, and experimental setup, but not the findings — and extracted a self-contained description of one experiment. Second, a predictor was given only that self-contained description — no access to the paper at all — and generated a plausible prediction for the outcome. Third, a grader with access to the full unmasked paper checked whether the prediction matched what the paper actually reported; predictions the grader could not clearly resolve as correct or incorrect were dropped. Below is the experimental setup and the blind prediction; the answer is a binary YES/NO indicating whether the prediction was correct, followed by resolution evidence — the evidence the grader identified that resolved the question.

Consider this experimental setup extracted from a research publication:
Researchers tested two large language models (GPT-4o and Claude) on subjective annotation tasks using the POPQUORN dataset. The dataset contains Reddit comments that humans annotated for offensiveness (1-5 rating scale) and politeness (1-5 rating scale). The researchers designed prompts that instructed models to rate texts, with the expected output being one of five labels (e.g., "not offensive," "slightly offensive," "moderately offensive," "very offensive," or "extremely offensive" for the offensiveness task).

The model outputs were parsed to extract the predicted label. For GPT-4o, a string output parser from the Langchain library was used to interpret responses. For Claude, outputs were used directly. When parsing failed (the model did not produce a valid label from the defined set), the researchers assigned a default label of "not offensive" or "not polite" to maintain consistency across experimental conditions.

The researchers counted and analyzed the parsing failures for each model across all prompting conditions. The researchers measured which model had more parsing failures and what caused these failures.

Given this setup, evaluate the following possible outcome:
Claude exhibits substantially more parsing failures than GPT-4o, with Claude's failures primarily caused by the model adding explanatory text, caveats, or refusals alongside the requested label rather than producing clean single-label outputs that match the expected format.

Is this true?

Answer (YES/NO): NO